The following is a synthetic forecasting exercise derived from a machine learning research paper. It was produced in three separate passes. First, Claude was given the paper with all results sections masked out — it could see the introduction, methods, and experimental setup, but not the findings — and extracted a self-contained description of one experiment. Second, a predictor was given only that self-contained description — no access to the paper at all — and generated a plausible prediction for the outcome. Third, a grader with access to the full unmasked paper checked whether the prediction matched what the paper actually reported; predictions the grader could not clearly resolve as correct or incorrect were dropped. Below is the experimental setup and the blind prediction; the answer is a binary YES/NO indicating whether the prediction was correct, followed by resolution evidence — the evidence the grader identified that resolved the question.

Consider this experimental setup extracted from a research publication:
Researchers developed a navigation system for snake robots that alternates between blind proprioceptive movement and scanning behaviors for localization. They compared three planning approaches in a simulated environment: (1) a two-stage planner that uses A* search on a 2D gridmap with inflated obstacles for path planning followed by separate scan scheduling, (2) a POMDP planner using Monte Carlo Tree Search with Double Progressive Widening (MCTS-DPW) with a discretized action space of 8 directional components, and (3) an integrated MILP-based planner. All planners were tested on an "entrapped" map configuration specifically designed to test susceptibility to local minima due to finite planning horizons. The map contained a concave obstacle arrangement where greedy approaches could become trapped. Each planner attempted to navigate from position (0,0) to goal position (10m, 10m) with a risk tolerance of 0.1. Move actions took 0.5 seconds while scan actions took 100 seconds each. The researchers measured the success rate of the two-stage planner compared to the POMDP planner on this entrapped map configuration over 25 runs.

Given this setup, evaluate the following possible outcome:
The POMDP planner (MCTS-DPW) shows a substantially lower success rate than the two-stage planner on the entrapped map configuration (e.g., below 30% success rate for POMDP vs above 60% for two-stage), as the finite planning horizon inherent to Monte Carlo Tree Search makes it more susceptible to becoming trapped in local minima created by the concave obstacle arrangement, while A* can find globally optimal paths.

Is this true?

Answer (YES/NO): NO